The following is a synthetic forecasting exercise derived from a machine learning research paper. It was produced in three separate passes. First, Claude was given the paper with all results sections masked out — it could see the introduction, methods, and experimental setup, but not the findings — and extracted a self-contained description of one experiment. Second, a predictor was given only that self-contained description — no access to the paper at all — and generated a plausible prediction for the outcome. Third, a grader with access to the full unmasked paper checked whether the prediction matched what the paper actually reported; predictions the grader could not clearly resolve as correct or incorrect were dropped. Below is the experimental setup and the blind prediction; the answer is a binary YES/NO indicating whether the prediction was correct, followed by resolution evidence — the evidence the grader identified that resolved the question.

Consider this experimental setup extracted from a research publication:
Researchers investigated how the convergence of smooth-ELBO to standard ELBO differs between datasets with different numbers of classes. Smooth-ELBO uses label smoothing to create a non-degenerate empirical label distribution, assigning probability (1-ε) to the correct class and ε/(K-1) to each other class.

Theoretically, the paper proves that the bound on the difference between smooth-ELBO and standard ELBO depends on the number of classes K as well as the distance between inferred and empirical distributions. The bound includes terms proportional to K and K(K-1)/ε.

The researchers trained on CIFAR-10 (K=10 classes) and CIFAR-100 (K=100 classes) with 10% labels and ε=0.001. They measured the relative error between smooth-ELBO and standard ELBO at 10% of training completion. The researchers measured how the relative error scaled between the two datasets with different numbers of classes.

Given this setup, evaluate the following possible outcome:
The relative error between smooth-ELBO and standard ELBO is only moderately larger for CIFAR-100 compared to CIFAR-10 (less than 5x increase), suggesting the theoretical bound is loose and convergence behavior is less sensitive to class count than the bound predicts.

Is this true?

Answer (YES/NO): YES